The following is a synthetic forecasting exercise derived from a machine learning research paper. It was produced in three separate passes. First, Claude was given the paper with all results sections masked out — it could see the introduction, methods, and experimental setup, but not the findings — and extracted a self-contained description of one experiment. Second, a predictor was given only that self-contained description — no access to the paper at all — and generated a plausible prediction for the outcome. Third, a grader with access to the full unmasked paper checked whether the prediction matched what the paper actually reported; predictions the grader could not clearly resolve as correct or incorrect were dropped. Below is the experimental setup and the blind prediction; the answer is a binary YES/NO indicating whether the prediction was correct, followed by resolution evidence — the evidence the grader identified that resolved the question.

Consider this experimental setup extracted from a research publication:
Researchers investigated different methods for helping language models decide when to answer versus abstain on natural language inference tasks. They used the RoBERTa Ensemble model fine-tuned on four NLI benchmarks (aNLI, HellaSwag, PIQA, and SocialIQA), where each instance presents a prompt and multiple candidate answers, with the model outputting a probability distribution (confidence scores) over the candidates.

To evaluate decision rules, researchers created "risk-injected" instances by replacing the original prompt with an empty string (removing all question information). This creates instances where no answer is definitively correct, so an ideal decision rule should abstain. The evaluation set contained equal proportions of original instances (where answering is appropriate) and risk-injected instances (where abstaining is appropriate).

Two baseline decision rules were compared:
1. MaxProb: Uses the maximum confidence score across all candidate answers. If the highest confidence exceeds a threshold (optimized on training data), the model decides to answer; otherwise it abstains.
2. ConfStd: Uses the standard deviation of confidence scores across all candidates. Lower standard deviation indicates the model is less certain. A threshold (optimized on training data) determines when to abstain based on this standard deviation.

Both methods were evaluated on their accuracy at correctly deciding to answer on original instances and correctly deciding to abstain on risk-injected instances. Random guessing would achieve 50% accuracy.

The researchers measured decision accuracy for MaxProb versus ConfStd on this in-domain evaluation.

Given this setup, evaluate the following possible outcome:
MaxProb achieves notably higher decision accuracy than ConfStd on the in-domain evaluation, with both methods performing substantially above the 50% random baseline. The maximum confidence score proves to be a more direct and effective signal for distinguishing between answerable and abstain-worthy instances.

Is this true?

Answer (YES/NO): NO